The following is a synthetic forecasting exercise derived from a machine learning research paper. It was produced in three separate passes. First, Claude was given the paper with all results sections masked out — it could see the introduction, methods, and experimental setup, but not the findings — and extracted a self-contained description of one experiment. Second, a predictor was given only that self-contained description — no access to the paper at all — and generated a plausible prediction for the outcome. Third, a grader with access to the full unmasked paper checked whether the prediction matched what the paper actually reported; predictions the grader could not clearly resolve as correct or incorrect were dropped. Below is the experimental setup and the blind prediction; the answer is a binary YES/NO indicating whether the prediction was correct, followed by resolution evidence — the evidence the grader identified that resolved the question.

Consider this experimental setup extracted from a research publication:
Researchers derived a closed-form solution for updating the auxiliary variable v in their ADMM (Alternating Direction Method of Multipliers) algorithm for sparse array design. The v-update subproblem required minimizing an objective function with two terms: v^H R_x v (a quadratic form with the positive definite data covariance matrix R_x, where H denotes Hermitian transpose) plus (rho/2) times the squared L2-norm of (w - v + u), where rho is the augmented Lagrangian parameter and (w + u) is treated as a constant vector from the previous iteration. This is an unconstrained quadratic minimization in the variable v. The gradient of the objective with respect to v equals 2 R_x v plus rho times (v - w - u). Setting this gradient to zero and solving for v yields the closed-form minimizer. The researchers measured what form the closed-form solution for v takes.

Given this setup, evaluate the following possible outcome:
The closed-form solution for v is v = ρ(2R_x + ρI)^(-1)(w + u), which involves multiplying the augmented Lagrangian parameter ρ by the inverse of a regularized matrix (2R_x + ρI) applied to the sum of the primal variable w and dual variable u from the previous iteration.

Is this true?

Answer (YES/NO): YES